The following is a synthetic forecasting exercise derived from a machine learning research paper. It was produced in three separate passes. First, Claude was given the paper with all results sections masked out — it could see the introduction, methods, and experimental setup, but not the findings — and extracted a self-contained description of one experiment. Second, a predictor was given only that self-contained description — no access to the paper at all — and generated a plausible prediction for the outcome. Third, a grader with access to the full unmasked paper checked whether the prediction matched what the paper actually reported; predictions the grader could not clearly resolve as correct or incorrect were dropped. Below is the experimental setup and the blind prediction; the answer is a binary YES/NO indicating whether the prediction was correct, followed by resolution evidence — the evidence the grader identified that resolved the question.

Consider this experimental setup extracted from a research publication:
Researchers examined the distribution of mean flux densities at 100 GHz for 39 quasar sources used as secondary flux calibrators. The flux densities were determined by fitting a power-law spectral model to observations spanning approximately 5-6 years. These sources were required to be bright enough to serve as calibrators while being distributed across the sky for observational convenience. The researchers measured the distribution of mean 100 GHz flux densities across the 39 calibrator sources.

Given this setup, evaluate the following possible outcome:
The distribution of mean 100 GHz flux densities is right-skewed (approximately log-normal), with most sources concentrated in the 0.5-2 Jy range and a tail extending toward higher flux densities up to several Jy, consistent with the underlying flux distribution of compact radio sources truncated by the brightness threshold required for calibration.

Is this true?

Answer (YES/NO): NO